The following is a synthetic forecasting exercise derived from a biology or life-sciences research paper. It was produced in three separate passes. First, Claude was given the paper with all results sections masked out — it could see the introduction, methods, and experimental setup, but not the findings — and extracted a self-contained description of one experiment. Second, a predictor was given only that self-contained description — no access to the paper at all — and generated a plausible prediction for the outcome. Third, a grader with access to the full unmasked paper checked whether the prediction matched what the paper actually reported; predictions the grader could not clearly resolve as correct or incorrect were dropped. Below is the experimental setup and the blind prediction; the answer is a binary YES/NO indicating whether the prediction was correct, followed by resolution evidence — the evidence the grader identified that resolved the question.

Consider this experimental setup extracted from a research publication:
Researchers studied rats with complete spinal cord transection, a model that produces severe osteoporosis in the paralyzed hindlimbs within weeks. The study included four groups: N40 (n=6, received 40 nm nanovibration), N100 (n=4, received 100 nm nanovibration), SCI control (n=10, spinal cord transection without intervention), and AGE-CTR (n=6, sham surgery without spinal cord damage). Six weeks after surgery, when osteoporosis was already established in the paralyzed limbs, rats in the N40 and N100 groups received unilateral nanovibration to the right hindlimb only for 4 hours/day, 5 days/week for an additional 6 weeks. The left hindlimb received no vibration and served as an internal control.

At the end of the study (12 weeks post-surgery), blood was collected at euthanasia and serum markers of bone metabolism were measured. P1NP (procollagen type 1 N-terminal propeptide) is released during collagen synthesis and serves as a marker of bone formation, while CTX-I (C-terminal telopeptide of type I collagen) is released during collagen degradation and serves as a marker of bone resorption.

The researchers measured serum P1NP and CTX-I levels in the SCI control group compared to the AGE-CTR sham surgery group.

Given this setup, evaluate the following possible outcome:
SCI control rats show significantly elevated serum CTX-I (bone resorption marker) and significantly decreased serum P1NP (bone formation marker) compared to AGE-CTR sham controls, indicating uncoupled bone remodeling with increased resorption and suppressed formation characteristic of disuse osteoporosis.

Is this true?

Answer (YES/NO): NO